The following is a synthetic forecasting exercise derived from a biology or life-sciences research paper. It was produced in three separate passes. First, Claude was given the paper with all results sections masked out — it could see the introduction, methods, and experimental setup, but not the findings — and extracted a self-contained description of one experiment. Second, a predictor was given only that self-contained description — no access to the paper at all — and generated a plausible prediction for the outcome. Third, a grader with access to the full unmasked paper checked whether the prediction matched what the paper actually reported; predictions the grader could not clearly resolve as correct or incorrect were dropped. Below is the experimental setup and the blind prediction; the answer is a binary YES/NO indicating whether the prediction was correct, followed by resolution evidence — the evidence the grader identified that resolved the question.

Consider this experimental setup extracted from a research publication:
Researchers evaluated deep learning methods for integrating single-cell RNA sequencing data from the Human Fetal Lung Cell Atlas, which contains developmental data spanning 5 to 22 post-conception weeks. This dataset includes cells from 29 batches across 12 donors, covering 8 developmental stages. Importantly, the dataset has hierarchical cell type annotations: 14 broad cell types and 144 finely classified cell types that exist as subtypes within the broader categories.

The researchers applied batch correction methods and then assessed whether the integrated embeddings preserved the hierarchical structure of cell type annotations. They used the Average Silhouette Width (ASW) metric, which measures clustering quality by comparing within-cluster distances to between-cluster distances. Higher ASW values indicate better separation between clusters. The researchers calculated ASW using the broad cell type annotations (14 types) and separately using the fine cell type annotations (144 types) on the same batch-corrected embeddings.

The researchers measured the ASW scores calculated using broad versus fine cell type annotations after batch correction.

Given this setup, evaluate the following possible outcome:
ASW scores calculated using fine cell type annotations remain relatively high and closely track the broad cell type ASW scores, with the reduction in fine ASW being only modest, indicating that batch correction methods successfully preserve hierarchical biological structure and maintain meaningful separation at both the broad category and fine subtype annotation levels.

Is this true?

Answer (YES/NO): NO